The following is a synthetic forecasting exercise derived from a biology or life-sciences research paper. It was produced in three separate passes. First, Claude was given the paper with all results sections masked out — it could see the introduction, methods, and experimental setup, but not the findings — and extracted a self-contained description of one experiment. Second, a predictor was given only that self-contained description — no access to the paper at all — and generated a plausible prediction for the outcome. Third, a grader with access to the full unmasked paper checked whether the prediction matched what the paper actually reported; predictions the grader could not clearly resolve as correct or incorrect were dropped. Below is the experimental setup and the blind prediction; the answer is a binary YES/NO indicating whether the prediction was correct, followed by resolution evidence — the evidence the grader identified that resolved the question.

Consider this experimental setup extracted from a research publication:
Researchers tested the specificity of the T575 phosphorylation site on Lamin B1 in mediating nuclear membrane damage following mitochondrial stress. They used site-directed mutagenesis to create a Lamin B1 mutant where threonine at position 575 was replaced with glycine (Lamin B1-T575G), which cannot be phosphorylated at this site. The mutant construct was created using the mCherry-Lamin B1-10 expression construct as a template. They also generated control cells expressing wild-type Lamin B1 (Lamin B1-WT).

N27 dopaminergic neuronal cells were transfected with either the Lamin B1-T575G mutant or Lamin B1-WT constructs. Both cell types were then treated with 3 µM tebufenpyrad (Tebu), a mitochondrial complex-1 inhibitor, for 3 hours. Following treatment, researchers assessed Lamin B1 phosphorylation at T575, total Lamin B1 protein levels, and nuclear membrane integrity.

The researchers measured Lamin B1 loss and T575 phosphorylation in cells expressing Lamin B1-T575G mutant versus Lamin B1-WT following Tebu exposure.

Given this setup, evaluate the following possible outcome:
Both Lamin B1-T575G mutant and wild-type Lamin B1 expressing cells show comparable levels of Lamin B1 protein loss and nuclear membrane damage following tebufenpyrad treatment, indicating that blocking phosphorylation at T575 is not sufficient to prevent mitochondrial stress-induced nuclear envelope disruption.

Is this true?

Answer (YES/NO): NO